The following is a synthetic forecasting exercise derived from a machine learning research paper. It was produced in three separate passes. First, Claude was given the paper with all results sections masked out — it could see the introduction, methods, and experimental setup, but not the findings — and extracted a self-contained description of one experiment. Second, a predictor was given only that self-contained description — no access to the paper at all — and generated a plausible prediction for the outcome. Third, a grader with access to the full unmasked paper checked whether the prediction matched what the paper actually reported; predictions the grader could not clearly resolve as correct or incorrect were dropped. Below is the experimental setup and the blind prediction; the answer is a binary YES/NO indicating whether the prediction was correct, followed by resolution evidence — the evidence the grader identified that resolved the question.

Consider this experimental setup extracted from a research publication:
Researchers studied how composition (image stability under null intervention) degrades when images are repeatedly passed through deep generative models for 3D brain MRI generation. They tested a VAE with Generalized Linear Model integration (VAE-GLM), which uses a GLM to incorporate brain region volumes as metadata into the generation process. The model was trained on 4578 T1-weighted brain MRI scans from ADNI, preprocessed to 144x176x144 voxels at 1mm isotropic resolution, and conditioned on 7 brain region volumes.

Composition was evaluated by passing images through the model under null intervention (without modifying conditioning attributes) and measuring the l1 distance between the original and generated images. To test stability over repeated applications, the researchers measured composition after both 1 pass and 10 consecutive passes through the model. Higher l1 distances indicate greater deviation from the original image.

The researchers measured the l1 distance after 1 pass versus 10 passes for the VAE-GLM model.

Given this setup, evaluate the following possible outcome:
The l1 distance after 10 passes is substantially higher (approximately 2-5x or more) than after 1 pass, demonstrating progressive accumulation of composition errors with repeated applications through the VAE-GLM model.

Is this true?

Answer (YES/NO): YES